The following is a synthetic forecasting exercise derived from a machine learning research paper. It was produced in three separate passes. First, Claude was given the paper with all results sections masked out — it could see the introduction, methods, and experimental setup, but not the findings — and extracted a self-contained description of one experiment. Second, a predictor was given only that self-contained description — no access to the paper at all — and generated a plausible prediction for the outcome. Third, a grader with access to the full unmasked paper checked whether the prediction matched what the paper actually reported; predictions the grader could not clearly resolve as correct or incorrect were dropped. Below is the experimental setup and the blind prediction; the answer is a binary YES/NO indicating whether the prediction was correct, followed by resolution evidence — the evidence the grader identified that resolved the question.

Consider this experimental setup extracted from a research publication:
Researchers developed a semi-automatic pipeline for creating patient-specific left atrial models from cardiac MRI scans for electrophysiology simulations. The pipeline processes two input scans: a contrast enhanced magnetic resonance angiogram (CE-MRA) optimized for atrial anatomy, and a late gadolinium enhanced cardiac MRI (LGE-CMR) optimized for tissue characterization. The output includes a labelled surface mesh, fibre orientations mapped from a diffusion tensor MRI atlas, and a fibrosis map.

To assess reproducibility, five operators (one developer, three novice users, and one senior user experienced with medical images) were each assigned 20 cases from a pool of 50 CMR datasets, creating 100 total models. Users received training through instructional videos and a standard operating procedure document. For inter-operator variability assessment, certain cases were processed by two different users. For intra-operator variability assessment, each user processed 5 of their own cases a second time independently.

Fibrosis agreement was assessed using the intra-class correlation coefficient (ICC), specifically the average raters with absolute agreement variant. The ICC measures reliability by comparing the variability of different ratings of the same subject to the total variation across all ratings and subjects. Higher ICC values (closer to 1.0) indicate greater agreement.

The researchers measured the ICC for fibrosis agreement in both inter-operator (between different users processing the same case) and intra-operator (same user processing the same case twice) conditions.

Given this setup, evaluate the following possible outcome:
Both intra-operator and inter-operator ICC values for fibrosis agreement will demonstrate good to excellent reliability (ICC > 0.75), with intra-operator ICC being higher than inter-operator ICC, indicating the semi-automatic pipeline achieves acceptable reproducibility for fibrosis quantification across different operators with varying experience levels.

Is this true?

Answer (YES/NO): YES